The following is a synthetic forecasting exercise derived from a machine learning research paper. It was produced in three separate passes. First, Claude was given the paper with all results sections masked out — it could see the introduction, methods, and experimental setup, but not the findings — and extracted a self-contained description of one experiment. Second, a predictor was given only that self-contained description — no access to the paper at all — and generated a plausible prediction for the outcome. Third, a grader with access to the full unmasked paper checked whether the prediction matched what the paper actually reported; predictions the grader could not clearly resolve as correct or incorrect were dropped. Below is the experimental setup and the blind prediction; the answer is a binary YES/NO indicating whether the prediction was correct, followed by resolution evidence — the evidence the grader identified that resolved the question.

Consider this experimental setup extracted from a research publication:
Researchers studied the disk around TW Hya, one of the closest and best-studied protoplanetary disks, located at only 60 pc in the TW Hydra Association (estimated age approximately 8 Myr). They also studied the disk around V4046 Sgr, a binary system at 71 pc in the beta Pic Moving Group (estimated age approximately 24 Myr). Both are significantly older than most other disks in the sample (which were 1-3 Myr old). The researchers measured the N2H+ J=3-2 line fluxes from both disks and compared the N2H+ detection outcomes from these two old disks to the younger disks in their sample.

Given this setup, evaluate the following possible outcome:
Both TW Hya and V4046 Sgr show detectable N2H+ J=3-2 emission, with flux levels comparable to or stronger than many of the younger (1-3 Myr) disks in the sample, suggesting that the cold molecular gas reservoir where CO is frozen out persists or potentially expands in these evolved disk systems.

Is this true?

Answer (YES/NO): YES